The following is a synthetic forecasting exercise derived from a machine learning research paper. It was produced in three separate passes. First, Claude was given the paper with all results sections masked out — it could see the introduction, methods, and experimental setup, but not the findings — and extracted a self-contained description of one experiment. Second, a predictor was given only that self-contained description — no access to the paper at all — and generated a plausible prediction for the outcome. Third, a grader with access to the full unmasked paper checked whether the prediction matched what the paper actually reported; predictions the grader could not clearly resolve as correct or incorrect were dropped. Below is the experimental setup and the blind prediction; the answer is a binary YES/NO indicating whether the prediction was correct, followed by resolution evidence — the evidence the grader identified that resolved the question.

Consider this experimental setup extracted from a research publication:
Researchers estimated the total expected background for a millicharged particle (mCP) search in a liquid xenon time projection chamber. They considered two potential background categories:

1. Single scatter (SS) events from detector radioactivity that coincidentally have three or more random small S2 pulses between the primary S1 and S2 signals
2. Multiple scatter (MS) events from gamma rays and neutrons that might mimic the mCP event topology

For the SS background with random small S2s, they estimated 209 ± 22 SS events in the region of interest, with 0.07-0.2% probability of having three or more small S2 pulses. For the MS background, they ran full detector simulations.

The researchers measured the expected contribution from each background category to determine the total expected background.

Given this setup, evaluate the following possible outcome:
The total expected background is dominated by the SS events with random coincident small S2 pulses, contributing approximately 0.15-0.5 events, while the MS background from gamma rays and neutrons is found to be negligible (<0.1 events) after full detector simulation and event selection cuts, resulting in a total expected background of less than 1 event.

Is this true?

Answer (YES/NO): YES